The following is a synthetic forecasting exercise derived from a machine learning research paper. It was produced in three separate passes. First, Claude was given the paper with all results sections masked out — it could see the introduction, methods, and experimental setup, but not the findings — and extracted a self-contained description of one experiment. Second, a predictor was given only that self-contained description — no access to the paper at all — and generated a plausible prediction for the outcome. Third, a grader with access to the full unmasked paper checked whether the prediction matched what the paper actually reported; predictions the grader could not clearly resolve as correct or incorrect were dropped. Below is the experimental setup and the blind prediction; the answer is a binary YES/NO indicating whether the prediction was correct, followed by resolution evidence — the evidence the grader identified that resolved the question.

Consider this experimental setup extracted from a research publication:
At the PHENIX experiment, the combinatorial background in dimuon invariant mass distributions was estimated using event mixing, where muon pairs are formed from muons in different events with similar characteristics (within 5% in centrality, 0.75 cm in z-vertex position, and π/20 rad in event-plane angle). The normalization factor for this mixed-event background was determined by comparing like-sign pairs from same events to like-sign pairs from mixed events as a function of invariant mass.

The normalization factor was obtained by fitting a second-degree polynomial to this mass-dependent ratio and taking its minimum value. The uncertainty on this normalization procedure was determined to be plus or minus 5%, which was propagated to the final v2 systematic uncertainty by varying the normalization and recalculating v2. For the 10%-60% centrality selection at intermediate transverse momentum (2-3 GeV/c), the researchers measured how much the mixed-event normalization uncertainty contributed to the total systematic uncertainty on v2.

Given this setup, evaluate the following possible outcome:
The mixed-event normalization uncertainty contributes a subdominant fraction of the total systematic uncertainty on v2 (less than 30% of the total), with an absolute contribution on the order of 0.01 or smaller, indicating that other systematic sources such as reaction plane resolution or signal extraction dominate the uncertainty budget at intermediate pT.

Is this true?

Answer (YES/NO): NO